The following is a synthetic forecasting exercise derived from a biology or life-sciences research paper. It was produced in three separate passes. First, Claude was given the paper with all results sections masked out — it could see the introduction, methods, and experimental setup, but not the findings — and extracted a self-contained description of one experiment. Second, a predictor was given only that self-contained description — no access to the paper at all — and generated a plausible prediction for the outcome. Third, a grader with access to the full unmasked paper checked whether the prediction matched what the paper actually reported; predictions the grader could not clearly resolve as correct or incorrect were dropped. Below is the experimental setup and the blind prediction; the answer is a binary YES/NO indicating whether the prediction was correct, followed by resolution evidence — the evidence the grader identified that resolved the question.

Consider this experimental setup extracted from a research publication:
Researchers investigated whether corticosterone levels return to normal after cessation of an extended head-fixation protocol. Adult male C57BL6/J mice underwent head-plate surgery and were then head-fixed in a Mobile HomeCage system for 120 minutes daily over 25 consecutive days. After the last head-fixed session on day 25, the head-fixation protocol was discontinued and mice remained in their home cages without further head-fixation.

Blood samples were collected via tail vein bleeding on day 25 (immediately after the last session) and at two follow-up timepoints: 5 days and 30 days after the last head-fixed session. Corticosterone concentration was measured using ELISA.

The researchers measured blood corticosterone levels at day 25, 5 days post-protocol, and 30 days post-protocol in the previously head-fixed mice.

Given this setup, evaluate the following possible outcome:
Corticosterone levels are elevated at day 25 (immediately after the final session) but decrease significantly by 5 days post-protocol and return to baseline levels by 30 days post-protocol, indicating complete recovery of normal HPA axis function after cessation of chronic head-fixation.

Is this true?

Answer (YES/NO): NO